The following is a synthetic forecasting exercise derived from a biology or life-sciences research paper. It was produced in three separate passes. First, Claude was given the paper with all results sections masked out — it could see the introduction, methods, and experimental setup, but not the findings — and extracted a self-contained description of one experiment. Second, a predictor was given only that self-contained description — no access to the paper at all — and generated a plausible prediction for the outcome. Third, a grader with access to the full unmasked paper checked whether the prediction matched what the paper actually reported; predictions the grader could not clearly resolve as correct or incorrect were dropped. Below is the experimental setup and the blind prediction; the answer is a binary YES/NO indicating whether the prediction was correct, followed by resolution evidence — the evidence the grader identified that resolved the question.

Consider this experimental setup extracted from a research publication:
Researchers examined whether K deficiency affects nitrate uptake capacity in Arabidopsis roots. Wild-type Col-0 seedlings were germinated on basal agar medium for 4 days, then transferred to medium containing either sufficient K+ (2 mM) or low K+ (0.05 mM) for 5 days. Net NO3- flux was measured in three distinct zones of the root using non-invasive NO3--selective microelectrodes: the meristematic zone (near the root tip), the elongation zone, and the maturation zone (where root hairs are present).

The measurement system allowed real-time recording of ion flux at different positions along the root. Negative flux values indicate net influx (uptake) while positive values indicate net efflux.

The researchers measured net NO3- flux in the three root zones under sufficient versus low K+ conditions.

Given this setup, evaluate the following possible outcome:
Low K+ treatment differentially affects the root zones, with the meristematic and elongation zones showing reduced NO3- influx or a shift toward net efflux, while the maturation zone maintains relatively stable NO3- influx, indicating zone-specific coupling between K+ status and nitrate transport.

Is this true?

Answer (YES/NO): NO